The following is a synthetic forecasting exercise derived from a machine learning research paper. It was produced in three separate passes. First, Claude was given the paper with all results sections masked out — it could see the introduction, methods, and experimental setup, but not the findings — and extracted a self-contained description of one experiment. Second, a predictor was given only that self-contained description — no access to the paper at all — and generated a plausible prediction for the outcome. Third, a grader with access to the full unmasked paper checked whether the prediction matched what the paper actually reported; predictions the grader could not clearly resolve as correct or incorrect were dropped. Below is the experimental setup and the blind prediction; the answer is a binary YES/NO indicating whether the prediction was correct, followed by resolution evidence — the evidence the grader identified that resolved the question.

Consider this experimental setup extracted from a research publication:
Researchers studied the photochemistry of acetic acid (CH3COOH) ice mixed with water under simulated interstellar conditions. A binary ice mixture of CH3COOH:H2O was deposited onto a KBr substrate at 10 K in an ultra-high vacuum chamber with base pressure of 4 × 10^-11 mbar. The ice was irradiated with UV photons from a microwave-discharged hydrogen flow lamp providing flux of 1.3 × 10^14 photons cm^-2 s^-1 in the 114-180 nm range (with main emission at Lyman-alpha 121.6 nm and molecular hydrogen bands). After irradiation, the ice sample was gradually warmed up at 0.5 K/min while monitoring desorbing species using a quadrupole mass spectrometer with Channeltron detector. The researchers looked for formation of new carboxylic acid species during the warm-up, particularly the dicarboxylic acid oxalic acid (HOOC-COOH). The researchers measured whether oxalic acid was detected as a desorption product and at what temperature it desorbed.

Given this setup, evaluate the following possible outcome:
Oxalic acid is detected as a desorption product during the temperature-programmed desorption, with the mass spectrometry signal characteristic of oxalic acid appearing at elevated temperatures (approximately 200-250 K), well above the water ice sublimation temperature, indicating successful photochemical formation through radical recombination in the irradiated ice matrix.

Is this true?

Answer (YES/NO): NO